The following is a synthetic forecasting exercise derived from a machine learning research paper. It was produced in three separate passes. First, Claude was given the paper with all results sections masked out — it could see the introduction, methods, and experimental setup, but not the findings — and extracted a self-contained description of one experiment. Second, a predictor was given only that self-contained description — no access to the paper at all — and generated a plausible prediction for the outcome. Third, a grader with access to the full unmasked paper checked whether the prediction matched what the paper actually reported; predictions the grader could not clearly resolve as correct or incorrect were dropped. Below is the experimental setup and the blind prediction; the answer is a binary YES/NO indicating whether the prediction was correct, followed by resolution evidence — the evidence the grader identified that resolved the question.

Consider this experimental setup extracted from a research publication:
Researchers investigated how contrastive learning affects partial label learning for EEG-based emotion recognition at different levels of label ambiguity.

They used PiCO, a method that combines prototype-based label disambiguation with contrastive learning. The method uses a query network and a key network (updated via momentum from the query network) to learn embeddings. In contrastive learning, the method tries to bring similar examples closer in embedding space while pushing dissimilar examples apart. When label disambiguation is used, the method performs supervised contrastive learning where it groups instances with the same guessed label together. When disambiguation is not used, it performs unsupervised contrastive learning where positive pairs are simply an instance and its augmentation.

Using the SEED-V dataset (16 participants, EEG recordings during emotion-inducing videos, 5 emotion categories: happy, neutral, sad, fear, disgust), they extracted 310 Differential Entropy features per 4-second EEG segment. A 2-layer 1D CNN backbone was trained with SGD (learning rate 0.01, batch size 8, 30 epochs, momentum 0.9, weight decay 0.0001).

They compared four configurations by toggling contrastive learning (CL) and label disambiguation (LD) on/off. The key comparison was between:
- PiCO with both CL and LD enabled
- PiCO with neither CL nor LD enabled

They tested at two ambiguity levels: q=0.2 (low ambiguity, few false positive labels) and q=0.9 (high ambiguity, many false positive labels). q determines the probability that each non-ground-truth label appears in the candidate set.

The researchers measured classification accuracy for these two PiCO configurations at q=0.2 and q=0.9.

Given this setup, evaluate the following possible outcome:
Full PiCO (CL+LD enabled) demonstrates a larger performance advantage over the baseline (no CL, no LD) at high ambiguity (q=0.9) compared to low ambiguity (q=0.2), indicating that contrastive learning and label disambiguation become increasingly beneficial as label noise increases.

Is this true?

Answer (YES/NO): NO